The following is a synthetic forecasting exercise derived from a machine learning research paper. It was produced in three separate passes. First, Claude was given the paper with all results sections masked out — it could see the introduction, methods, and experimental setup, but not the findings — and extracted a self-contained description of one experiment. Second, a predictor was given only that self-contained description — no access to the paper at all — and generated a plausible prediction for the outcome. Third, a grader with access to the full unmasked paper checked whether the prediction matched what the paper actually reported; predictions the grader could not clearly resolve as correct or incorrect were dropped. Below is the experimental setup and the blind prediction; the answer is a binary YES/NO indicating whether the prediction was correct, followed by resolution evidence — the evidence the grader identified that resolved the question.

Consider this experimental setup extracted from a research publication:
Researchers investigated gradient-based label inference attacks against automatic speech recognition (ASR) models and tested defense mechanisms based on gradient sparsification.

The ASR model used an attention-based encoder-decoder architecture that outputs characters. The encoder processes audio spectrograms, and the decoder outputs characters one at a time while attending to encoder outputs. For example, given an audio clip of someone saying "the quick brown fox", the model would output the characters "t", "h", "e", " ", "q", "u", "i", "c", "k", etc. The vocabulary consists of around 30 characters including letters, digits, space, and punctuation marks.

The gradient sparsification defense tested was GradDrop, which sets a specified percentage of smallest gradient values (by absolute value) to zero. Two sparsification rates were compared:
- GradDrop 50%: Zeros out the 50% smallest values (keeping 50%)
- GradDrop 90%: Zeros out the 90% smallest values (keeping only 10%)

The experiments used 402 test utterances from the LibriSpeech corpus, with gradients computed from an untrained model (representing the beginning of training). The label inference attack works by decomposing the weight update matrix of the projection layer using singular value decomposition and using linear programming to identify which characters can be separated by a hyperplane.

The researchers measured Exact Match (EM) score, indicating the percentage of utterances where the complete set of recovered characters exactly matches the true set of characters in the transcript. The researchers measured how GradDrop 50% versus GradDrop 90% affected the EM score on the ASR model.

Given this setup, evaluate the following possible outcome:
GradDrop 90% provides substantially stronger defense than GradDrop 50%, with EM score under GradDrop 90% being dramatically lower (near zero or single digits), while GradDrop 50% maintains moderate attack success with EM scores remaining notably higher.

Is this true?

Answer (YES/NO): NO